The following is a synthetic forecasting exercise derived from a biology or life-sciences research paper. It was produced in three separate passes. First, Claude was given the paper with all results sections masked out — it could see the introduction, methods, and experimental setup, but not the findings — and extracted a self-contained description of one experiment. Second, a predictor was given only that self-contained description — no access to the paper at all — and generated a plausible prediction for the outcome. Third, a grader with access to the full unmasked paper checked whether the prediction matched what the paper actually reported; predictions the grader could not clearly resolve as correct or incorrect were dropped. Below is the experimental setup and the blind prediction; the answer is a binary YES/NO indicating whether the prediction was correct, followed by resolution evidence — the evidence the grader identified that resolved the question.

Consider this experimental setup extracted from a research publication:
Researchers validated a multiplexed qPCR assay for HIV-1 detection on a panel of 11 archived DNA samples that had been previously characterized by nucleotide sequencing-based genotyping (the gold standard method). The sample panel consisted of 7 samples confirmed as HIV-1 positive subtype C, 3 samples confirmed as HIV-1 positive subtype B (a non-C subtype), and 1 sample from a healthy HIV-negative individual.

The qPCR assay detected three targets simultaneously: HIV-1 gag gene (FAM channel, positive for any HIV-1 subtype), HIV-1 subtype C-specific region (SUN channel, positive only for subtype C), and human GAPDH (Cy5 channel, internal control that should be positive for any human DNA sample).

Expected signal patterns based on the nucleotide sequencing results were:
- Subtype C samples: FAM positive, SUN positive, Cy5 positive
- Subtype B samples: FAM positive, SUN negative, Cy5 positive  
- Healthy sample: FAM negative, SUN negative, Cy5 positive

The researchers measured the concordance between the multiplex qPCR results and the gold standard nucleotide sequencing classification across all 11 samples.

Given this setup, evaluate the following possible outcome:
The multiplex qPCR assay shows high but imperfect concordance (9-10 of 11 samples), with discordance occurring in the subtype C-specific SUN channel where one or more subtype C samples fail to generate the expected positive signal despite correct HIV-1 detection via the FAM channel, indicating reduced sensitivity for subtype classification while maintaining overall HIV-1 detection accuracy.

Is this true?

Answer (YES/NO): NO